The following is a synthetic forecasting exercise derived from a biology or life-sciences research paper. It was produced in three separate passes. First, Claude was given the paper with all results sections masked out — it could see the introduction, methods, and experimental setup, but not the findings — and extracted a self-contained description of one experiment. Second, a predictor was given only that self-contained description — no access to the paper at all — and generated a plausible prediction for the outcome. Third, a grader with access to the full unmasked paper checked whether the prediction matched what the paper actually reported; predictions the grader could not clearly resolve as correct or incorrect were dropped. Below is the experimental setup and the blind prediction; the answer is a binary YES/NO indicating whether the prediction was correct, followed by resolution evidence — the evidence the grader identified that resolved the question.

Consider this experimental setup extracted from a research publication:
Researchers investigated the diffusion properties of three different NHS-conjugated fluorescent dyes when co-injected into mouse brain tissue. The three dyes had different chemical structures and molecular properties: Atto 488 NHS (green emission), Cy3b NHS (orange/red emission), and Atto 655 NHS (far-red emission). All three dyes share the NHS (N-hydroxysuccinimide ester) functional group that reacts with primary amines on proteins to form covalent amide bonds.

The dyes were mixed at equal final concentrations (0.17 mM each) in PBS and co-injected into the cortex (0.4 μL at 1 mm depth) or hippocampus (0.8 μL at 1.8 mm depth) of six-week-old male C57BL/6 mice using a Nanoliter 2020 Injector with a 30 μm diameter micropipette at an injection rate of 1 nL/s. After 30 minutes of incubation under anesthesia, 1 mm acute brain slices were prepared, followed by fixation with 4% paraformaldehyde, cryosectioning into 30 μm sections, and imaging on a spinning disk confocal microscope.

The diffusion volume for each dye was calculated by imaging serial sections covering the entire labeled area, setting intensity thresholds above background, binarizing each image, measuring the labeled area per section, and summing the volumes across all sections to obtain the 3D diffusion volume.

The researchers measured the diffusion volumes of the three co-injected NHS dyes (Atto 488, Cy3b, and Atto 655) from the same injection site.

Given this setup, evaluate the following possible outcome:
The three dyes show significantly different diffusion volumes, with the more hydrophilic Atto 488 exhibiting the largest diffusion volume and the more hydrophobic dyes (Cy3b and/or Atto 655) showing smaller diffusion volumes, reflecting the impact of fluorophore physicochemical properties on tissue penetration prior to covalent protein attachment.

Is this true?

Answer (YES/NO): YES